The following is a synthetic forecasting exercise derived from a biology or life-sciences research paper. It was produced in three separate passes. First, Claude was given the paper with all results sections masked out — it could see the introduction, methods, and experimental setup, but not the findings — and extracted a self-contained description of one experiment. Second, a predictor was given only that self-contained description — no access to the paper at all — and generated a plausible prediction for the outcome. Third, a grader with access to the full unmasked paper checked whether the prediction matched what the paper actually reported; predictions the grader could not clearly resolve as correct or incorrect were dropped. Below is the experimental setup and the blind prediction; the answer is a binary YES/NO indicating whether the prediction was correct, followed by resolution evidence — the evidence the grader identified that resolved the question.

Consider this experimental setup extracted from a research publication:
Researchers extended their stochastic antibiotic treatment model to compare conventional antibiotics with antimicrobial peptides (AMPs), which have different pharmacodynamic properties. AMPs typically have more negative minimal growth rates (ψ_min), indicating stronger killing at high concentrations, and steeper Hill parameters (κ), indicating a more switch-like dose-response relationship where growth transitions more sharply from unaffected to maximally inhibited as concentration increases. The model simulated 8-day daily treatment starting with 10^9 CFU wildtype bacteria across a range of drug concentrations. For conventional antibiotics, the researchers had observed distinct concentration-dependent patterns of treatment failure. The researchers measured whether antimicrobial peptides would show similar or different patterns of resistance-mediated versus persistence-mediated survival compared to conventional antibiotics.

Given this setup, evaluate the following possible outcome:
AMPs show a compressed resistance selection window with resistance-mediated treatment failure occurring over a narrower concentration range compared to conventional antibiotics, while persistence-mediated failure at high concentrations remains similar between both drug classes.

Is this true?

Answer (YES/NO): NO